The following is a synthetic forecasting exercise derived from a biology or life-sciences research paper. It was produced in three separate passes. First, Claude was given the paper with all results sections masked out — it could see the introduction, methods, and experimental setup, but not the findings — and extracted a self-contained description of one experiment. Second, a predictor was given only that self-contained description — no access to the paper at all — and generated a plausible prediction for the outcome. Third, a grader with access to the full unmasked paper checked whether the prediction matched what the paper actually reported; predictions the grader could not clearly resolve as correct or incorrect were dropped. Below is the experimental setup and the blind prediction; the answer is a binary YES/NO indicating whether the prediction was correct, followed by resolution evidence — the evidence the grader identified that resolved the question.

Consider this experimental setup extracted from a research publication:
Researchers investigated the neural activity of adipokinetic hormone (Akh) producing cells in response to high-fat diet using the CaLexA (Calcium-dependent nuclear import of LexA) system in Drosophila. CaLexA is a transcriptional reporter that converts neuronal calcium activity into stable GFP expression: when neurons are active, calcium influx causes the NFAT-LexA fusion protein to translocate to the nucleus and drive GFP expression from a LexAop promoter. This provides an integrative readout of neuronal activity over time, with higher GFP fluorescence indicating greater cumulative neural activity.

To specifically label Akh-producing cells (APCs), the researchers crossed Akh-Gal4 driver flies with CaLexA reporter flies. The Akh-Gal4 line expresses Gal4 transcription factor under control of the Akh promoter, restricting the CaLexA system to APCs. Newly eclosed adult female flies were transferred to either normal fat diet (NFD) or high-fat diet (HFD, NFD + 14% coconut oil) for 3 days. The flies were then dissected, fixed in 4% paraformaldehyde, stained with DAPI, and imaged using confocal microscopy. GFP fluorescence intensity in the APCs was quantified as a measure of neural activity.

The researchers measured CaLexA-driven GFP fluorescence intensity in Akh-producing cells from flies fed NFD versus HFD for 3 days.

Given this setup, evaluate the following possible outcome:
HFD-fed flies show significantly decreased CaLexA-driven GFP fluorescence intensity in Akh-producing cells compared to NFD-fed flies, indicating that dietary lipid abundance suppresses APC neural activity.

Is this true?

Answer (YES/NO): NO